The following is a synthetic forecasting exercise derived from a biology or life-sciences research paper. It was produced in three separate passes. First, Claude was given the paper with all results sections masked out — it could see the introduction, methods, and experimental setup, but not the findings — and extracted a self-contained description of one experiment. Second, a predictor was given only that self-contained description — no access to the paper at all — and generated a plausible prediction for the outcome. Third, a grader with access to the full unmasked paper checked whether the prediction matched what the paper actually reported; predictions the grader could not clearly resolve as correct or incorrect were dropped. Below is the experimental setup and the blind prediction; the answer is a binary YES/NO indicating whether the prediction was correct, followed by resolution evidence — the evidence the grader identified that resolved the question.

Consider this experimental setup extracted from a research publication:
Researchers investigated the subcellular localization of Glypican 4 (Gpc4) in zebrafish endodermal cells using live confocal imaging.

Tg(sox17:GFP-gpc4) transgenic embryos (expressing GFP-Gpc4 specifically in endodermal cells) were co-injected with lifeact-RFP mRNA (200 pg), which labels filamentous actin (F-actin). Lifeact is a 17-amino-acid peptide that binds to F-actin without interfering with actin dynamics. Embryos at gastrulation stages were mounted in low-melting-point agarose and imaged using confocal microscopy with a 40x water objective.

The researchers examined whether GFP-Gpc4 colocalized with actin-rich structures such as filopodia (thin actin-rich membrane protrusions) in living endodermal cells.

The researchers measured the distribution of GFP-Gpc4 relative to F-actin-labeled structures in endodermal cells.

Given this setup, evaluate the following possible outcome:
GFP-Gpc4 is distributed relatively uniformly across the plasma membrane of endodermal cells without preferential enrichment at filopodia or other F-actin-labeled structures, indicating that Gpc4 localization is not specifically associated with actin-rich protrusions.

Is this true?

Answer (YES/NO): NO